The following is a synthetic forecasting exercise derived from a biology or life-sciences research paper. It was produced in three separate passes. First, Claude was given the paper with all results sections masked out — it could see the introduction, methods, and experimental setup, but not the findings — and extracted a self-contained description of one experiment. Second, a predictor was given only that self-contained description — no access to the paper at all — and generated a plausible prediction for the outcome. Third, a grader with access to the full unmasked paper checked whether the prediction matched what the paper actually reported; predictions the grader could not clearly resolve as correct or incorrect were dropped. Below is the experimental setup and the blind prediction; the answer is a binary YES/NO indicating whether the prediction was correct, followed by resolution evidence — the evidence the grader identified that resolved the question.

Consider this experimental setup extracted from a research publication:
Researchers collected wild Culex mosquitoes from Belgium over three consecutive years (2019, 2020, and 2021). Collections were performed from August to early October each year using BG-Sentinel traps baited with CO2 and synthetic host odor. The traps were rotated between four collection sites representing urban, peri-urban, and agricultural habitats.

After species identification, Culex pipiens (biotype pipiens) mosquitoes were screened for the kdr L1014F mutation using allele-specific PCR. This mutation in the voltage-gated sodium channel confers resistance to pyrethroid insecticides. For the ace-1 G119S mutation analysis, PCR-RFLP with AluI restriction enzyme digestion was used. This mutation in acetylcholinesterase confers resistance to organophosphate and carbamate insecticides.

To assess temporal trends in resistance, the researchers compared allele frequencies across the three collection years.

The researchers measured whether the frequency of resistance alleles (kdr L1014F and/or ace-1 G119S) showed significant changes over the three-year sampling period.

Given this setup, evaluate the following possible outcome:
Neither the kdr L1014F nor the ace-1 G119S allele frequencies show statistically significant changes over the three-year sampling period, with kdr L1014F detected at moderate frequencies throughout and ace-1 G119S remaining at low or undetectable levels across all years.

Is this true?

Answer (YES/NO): NO